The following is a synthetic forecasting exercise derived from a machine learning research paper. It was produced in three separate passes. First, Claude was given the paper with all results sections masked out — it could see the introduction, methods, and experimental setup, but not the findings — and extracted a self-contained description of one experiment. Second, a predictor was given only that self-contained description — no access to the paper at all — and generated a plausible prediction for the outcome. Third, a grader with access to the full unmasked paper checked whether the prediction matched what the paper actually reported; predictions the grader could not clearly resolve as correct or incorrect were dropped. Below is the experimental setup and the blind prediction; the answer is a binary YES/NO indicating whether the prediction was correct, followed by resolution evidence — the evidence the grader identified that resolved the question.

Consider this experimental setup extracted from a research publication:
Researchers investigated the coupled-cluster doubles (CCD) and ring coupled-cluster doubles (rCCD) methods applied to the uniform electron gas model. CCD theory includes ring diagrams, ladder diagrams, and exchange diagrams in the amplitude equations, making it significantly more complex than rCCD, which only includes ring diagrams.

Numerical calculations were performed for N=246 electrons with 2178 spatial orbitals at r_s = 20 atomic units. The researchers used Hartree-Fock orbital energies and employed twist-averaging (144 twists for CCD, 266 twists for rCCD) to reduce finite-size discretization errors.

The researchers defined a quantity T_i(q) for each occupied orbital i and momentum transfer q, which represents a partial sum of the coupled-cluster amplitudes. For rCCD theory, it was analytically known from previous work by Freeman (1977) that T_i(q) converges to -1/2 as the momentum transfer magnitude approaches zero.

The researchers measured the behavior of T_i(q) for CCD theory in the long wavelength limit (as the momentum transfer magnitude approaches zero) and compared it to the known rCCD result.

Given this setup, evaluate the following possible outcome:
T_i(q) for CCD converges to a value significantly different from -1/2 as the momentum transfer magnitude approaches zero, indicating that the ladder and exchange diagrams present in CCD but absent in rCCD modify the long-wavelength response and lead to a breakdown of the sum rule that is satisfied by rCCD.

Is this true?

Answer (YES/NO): NO